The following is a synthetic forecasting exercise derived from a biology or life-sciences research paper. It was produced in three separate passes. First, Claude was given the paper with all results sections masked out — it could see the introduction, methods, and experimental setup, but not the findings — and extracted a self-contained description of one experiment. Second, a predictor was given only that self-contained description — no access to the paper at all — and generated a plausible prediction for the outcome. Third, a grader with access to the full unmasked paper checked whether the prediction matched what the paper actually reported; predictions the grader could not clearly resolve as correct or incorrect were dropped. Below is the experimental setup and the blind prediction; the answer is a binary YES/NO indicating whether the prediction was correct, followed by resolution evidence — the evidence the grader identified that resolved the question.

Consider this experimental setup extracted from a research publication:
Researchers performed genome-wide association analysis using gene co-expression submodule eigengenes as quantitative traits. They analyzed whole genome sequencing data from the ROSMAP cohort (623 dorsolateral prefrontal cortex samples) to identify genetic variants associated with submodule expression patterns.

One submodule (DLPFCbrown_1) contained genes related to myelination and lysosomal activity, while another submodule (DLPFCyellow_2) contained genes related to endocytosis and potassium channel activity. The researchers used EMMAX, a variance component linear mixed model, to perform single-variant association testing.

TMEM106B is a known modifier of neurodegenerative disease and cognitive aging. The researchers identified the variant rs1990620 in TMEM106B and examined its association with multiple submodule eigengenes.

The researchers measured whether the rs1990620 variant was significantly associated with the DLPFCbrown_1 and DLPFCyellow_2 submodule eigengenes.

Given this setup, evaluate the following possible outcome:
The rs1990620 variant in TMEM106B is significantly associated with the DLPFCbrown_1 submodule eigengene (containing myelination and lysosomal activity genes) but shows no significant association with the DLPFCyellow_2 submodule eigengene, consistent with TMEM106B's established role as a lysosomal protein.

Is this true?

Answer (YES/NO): NO